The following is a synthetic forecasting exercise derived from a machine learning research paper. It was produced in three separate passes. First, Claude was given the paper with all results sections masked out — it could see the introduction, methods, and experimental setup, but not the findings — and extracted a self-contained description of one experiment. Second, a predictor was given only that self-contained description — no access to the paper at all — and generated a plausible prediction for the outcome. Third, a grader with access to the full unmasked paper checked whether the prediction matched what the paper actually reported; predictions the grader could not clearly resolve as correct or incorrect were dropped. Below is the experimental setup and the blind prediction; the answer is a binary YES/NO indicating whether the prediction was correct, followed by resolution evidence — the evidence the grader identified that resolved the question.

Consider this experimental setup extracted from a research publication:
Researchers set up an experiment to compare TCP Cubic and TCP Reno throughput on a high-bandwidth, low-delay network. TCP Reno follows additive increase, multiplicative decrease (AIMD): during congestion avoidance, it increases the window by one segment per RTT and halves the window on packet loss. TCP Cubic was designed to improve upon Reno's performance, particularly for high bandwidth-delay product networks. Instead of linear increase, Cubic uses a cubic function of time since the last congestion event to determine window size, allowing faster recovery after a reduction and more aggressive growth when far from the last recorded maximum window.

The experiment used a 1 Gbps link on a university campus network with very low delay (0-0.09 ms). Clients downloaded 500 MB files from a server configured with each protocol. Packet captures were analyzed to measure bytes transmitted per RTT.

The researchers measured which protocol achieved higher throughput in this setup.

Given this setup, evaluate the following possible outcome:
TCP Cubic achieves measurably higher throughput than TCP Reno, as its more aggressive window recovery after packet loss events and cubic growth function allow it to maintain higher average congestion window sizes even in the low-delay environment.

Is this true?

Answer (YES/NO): YES